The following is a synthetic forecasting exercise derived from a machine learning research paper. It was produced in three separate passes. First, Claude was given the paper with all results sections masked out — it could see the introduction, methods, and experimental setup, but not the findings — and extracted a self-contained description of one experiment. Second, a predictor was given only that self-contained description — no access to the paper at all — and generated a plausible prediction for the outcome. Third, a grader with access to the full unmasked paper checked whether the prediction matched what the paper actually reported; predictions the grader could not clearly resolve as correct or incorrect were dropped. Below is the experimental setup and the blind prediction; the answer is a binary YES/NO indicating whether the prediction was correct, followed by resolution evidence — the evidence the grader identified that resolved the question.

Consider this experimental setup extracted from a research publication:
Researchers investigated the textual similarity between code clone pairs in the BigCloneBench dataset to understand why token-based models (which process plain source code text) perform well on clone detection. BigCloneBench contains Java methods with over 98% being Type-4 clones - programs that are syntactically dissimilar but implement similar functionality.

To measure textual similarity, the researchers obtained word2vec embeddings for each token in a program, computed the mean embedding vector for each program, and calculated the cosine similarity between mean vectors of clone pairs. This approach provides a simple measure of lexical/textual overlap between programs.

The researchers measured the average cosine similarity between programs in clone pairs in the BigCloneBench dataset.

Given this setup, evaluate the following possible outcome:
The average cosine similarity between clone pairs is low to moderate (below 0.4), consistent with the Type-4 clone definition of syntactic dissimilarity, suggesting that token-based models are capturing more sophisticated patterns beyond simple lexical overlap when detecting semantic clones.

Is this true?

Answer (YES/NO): NO